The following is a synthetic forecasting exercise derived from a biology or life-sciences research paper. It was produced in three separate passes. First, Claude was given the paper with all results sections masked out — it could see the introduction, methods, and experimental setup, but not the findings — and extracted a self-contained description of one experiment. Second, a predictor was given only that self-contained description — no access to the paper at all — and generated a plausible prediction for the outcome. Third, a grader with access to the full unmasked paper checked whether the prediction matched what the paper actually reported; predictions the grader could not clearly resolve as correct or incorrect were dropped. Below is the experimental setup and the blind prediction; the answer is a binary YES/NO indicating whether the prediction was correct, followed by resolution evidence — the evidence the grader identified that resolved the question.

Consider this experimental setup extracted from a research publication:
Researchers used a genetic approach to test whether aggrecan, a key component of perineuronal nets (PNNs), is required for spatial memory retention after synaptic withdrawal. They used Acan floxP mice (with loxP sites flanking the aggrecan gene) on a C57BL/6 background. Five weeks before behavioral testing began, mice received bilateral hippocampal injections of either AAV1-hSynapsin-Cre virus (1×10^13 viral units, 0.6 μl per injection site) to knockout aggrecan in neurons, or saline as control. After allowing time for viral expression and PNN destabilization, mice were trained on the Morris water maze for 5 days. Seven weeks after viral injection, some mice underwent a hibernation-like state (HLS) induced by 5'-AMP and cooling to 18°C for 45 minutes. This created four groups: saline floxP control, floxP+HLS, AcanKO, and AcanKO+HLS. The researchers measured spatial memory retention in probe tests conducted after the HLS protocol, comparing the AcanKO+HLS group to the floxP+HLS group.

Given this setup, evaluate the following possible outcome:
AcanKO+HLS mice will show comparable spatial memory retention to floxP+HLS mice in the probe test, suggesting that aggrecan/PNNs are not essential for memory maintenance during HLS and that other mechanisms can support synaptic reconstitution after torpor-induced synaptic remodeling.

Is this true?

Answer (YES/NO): NO